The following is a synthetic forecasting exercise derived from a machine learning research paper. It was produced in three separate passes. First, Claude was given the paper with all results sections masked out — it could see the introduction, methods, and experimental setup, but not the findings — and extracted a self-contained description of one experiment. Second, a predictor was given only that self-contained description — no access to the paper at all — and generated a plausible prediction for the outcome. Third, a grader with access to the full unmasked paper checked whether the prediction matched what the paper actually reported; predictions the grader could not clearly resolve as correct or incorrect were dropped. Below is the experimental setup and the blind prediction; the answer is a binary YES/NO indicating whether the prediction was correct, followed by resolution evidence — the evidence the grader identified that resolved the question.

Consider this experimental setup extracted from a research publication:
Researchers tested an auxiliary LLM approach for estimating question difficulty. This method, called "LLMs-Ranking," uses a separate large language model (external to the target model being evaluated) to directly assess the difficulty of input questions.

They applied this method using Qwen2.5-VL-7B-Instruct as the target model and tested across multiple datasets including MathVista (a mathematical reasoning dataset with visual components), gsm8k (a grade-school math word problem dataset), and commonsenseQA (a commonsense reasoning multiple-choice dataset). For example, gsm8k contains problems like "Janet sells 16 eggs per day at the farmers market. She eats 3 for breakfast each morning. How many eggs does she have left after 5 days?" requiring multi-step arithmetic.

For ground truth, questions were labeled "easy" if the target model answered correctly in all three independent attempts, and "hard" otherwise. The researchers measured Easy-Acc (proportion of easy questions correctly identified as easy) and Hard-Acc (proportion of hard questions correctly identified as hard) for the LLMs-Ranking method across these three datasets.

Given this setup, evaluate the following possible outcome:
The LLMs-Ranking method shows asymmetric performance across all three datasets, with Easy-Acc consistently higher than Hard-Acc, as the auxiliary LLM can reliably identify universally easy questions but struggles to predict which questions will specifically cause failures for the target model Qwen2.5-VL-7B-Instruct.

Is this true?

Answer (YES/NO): NO